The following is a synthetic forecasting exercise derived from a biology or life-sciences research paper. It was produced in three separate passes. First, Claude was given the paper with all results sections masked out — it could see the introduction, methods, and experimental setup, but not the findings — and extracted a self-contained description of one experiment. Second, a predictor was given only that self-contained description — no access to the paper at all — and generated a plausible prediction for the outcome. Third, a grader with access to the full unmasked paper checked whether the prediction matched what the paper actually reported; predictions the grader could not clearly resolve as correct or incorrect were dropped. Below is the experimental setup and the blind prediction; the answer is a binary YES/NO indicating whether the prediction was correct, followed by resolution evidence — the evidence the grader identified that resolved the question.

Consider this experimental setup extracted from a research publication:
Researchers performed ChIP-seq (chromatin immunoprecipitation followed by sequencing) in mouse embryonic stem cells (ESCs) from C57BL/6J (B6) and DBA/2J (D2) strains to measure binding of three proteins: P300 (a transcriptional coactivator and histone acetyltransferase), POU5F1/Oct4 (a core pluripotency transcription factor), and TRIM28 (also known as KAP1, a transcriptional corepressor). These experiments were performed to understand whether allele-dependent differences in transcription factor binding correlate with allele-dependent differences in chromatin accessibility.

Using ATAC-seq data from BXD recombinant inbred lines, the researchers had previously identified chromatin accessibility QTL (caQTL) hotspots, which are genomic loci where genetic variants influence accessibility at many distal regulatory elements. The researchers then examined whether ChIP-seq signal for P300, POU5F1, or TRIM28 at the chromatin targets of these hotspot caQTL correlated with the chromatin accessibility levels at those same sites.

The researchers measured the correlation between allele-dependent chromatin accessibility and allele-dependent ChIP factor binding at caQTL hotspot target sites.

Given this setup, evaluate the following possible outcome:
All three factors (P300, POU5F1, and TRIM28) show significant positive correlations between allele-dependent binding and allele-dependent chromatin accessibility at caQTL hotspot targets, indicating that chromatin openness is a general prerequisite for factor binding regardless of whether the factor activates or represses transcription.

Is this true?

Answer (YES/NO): NO